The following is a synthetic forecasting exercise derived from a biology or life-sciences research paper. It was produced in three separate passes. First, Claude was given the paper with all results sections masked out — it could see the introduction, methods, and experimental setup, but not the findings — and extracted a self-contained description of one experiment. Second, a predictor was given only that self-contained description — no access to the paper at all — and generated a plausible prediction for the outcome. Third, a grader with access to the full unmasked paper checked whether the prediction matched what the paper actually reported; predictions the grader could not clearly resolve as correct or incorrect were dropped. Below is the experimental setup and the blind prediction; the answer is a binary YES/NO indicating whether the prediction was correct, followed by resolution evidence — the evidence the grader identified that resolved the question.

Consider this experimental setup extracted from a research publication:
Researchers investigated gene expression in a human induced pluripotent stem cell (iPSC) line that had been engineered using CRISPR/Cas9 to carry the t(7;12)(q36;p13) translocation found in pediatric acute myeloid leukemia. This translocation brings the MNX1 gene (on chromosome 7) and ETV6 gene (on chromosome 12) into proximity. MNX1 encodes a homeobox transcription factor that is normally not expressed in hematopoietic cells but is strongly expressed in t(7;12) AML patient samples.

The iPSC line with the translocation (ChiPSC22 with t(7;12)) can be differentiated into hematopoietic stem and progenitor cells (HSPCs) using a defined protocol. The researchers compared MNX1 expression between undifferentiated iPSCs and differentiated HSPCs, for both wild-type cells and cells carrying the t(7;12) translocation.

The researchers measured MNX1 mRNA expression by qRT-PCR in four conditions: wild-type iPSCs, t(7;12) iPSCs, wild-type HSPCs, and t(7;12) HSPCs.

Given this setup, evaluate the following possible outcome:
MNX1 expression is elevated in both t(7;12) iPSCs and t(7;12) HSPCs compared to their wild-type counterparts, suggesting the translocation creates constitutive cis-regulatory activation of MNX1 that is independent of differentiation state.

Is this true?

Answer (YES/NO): NO